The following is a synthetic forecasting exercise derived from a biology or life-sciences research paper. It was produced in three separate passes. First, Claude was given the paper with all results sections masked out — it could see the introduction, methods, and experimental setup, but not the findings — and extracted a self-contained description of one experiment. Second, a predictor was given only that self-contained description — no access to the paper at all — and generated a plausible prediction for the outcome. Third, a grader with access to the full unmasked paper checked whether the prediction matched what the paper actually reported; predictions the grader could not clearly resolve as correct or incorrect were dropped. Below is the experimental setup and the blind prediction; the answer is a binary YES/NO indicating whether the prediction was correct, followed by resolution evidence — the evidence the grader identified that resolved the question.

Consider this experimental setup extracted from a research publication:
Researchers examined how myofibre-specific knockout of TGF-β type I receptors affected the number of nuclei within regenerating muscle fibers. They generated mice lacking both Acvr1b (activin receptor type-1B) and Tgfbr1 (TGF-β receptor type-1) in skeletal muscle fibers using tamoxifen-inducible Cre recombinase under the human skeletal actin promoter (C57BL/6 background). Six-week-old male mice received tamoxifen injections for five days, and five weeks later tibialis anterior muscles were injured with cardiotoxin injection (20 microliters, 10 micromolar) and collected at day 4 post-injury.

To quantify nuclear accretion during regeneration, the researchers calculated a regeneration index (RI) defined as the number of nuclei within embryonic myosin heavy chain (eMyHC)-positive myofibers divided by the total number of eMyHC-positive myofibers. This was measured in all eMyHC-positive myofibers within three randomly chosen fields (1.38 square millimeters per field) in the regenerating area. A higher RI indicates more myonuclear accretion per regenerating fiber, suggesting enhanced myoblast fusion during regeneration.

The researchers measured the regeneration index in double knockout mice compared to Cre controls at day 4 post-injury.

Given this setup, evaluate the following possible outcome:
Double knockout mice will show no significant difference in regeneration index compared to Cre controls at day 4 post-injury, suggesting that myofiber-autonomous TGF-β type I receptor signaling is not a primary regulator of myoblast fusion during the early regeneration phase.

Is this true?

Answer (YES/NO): YES